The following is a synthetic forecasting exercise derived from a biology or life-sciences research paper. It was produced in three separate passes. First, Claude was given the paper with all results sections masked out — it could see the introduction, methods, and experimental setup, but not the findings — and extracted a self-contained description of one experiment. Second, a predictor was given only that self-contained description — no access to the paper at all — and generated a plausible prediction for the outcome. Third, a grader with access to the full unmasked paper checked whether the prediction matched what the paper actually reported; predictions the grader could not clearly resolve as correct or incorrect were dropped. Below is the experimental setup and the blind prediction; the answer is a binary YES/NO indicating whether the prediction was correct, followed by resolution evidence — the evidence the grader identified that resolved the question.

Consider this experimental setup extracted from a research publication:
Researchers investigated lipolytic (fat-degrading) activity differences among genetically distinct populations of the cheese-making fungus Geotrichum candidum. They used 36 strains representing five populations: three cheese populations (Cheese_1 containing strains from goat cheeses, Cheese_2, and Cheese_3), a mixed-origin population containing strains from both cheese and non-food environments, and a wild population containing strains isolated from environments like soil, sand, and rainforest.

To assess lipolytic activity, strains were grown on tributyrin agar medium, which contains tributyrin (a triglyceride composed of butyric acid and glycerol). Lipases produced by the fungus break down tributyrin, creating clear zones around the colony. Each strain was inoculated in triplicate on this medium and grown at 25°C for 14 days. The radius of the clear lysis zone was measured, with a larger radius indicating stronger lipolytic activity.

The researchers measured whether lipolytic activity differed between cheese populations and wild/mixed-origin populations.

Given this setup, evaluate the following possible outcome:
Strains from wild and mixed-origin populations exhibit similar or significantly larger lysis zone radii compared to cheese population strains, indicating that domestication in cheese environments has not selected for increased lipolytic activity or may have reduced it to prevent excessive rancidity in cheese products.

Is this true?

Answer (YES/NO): YES